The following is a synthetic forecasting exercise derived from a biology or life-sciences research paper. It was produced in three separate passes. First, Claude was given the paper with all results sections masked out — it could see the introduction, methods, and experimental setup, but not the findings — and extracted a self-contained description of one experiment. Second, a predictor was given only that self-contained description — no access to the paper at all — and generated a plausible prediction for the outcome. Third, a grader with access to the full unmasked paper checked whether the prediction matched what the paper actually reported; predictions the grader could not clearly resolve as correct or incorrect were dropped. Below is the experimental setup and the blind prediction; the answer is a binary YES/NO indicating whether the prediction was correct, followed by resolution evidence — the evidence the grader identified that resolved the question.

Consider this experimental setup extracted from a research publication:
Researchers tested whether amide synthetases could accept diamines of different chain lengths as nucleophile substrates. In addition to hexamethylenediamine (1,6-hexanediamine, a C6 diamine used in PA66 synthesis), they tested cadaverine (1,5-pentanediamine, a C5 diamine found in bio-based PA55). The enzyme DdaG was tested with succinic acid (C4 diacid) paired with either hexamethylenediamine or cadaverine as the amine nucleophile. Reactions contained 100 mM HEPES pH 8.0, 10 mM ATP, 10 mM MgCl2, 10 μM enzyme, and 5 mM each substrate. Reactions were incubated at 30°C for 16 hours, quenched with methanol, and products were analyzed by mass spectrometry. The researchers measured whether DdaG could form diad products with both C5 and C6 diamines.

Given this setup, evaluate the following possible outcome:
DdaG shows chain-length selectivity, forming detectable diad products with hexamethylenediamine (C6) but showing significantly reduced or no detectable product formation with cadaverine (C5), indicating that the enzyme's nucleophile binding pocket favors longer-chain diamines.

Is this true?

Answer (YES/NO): NO